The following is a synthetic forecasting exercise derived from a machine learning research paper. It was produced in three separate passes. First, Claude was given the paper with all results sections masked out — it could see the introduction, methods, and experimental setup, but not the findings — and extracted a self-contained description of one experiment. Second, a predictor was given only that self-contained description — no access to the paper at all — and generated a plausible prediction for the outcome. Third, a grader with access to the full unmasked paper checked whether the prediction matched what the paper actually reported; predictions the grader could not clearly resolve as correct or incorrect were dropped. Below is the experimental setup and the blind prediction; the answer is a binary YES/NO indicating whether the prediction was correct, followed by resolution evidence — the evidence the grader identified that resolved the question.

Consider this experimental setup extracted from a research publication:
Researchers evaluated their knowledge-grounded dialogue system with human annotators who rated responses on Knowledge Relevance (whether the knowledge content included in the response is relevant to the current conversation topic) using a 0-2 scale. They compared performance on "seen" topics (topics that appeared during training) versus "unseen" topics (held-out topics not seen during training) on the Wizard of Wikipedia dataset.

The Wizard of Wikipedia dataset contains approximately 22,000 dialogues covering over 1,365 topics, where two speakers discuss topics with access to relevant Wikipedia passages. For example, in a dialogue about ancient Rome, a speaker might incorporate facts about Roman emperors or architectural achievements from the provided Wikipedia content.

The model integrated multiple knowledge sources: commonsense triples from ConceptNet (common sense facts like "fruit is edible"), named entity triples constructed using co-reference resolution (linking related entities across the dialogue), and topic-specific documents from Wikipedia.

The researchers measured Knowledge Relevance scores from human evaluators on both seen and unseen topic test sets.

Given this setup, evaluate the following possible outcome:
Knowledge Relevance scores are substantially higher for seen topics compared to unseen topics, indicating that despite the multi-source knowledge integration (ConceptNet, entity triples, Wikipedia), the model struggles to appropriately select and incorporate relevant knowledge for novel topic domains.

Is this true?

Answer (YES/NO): YES